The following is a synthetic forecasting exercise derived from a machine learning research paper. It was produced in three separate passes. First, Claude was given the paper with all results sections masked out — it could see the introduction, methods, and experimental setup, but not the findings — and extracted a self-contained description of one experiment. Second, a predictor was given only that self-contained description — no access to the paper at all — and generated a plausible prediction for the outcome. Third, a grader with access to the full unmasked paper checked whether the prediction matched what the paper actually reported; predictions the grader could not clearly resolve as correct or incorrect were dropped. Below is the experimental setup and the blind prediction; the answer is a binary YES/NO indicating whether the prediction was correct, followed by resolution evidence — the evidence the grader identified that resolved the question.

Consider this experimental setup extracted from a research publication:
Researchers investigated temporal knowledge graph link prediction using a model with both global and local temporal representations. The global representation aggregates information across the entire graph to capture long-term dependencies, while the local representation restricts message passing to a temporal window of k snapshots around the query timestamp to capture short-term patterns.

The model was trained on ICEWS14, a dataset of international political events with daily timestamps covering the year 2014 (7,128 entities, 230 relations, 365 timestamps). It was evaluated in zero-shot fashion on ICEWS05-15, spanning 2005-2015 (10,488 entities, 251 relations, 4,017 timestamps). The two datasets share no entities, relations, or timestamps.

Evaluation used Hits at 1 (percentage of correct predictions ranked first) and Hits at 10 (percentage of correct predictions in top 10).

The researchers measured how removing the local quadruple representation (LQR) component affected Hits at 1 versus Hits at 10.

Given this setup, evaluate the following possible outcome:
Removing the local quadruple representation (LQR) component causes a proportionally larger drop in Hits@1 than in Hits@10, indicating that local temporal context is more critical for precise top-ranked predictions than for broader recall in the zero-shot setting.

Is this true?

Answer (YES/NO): YES